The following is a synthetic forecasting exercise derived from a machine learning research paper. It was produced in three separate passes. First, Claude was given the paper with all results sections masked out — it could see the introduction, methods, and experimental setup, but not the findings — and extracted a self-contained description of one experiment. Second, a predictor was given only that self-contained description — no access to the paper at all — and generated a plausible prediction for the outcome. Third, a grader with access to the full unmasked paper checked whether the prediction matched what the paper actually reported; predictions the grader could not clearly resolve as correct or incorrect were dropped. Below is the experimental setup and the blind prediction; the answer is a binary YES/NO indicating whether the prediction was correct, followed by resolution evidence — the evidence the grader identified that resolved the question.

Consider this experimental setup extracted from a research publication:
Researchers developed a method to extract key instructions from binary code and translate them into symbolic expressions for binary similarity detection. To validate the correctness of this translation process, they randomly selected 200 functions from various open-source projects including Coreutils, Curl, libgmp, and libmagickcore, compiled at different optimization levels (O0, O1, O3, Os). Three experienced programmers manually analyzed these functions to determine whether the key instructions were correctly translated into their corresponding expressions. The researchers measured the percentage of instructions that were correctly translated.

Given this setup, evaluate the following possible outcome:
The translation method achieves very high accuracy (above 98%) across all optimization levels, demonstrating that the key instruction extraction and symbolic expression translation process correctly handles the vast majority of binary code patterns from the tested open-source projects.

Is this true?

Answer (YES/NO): NO